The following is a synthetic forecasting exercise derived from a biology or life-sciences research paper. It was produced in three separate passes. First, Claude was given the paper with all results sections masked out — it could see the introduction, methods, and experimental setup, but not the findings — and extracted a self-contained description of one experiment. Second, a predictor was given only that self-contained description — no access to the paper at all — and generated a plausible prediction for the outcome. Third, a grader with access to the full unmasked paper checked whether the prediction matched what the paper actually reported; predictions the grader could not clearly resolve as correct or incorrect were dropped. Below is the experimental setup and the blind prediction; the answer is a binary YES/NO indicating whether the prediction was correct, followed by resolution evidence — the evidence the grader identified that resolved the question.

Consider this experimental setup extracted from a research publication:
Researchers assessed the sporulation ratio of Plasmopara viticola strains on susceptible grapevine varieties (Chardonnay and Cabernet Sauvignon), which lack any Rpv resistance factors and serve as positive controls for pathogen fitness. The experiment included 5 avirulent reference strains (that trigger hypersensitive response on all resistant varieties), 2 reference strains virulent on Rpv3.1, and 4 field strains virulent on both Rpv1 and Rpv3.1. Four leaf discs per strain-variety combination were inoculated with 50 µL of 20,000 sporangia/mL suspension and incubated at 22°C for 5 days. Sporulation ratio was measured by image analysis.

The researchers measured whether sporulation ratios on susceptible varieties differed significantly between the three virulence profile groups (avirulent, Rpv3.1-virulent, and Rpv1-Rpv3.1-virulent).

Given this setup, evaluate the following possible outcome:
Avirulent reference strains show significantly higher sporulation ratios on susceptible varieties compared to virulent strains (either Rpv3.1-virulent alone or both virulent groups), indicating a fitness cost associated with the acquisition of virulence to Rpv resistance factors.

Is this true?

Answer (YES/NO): NO